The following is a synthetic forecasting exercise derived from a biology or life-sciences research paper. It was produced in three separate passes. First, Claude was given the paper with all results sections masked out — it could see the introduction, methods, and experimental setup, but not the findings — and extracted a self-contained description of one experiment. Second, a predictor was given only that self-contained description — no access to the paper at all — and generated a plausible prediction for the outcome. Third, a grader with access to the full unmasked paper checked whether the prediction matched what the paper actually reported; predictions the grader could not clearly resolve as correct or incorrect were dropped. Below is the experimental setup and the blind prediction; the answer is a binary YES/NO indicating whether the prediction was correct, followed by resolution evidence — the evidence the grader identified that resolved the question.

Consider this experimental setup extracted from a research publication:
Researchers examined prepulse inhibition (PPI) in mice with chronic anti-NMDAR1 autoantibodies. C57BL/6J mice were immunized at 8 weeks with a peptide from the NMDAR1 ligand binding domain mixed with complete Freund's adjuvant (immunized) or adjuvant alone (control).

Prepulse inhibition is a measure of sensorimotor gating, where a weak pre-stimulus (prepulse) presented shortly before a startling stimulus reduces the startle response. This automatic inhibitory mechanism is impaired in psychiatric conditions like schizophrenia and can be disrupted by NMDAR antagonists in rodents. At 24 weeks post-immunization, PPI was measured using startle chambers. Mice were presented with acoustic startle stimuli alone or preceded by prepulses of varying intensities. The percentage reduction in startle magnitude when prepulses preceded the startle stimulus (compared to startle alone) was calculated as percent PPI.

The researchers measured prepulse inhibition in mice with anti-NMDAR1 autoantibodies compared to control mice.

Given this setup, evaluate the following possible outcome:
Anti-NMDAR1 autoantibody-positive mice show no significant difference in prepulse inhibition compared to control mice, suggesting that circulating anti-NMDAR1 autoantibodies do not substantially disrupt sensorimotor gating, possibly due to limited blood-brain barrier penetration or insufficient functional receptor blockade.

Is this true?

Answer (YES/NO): YES